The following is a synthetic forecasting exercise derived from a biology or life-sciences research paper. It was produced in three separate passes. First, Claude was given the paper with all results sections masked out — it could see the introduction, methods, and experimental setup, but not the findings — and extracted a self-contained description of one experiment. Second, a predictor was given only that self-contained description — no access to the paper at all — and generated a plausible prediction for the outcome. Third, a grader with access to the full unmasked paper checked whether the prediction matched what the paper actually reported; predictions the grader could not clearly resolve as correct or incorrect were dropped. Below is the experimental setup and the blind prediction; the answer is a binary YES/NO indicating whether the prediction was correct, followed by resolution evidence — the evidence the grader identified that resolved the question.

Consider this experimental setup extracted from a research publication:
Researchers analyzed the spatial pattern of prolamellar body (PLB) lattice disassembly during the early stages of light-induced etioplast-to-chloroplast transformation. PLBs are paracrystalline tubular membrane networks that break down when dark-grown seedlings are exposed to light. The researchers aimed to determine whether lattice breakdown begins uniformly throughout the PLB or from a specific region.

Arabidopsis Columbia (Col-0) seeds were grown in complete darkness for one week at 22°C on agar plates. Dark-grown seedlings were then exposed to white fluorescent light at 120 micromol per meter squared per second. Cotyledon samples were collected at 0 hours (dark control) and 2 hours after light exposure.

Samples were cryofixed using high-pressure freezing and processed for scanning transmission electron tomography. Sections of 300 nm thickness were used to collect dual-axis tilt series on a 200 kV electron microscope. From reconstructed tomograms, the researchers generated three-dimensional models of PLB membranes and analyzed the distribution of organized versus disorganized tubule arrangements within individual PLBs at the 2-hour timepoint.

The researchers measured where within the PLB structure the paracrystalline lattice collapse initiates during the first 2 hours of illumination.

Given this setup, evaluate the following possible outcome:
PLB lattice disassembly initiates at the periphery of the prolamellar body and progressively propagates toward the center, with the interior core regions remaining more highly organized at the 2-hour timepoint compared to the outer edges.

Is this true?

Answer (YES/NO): NO